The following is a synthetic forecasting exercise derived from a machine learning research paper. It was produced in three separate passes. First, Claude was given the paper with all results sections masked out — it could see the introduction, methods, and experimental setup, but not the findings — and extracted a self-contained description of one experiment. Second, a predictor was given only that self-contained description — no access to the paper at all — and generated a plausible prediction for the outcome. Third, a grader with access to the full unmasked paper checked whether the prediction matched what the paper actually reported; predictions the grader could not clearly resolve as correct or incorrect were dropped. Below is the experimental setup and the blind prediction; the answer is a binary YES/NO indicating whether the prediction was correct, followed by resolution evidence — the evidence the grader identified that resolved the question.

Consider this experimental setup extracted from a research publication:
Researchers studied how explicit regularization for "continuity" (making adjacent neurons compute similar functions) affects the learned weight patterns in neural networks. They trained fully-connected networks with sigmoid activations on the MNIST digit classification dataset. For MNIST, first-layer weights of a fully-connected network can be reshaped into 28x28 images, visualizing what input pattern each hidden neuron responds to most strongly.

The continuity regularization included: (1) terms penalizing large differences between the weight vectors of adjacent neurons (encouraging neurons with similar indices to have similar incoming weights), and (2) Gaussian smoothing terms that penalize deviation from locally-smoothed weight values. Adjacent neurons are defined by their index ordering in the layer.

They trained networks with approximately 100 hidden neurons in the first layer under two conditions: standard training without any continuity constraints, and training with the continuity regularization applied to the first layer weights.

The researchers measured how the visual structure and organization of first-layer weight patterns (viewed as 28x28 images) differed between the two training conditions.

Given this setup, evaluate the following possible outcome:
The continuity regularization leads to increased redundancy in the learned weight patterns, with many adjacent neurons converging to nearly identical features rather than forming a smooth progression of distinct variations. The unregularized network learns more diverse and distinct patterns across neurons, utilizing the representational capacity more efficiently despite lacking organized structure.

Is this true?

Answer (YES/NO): NO